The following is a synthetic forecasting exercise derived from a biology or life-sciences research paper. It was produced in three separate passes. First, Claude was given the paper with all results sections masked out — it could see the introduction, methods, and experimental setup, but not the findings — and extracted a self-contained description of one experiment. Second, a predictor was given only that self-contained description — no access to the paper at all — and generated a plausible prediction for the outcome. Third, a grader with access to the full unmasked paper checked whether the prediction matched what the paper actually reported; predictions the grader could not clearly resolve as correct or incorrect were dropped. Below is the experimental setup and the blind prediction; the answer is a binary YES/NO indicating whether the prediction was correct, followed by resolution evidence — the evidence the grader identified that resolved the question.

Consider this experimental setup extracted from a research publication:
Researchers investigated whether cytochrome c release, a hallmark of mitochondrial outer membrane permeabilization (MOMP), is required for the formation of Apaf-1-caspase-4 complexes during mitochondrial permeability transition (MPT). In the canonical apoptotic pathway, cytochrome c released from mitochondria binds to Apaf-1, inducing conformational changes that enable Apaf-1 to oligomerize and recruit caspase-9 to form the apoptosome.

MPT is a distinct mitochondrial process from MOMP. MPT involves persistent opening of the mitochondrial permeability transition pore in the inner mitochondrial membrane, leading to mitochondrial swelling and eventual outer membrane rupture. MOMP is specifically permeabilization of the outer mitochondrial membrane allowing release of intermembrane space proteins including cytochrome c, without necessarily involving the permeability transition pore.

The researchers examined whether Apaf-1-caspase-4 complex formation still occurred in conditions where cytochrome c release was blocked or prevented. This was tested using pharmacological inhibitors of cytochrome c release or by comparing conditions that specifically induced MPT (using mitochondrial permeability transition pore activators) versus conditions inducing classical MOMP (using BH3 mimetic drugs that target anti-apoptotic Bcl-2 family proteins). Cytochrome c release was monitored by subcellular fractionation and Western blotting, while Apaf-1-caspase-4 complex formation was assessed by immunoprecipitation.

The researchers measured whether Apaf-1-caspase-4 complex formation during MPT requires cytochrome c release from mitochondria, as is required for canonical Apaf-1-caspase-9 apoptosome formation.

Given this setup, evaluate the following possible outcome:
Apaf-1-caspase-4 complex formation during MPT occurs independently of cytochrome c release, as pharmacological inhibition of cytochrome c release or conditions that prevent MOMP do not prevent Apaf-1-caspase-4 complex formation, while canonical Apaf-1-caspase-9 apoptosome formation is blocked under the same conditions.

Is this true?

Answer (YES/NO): NO